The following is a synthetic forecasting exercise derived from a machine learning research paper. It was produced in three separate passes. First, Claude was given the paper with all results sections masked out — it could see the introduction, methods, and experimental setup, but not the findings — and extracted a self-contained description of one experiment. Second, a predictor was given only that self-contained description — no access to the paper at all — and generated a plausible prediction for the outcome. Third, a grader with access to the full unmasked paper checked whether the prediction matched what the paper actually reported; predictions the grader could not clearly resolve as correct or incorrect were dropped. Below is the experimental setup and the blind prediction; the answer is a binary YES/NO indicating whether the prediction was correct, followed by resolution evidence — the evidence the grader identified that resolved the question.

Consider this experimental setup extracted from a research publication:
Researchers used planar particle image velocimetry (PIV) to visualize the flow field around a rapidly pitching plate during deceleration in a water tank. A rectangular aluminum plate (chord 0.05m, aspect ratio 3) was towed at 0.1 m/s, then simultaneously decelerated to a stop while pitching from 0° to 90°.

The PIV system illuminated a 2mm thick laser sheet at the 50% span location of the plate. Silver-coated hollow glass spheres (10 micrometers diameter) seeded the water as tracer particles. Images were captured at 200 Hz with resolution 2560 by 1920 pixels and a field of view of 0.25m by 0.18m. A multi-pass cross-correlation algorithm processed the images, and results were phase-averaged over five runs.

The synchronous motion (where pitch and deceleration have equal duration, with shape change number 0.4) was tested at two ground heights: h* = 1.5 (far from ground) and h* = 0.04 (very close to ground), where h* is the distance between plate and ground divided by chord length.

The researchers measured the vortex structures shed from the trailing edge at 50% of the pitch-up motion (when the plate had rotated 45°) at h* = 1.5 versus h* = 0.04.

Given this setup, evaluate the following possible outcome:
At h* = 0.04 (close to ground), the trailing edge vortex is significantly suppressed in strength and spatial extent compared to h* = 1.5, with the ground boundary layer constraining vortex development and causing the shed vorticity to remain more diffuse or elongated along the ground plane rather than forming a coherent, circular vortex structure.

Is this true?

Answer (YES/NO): NO